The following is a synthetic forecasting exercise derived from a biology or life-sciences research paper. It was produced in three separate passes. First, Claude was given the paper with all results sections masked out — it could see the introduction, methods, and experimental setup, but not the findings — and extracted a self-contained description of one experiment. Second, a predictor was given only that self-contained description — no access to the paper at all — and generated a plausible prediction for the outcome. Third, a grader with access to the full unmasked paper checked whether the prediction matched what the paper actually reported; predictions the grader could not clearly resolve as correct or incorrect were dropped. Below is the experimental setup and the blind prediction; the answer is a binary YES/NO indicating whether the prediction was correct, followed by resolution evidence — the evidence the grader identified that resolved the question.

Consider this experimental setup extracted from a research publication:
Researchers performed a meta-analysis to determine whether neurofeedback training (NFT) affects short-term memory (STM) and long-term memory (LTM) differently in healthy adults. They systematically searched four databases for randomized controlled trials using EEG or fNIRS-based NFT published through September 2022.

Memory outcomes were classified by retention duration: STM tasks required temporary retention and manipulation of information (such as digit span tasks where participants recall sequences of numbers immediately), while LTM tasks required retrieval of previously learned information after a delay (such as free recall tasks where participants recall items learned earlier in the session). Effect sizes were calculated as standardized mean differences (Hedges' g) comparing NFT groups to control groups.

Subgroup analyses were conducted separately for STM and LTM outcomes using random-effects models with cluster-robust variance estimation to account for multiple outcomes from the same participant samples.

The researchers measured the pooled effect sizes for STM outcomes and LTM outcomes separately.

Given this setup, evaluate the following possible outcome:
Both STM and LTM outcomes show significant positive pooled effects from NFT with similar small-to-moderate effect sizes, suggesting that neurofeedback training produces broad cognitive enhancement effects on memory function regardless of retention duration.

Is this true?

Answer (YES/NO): NO